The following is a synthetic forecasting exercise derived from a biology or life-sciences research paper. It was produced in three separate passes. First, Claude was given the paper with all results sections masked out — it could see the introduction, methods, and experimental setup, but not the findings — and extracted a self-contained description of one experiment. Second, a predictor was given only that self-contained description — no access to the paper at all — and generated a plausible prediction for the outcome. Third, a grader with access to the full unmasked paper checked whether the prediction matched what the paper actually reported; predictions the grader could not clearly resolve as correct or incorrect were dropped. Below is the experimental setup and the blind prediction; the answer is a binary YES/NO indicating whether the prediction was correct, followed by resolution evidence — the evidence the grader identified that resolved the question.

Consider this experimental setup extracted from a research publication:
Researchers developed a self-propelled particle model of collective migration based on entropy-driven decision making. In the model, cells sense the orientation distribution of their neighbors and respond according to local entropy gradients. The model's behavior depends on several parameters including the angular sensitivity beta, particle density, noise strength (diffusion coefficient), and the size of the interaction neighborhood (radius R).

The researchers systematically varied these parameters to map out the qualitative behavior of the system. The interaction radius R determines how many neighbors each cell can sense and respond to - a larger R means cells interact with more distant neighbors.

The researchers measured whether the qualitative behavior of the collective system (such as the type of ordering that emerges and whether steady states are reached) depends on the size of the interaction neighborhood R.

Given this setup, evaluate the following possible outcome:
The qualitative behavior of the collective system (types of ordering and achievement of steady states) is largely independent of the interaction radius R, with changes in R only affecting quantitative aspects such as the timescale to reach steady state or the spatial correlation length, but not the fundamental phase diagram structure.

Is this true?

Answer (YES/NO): NO